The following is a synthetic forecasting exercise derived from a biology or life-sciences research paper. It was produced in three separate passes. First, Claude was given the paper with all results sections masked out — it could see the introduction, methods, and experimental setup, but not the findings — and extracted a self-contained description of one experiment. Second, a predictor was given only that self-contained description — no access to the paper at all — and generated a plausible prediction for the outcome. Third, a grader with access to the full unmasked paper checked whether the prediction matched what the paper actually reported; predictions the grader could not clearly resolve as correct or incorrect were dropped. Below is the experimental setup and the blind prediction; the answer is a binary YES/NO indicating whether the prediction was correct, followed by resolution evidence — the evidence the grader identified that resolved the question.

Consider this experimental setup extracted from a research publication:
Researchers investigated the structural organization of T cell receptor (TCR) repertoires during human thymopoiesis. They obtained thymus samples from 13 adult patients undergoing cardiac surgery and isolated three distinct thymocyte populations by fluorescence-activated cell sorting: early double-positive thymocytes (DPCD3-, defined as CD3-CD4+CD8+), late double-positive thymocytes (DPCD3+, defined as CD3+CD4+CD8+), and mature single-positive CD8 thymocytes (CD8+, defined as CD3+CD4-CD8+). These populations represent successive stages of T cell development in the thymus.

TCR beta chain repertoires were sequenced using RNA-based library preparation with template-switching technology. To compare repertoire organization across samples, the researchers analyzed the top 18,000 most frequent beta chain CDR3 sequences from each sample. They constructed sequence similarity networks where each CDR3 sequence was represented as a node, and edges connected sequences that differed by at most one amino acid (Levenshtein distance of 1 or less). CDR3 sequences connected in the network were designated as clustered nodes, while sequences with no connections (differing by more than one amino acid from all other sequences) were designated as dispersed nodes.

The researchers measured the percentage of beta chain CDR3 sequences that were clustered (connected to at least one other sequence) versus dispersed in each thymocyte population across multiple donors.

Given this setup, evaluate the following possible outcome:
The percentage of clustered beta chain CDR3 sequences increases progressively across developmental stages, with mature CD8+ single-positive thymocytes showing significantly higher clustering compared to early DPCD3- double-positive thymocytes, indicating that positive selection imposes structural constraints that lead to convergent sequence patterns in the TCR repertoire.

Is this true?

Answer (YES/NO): YES